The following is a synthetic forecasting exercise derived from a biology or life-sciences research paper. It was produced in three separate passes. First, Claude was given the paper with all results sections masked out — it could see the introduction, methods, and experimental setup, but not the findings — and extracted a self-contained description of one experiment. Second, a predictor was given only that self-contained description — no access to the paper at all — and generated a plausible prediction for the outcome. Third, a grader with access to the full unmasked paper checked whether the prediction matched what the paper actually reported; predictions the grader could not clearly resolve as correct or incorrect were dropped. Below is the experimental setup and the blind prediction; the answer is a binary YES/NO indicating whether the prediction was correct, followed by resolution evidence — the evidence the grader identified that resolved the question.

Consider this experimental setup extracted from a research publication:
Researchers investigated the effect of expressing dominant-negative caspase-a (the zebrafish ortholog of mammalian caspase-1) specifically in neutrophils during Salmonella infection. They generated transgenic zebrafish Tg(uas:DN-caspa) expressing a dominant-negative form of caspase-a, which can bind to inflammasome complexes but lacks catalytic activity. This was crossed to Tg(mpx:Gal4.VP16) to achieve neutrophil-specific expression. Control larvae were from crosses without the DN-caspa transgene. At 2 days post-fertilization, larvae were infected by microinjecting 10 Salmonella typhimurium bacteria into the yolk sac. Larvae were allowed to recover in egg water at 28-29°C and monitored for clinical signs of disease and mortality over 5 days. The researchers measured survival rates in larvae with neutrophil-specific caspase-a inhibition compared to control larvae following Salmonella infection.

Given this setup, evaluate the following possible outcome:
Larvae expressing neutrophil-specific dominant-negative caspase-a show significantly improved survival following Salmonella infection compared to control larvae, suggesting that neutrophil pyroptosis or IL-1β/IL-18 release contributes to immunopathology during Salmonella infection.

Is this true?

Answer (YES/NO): NO